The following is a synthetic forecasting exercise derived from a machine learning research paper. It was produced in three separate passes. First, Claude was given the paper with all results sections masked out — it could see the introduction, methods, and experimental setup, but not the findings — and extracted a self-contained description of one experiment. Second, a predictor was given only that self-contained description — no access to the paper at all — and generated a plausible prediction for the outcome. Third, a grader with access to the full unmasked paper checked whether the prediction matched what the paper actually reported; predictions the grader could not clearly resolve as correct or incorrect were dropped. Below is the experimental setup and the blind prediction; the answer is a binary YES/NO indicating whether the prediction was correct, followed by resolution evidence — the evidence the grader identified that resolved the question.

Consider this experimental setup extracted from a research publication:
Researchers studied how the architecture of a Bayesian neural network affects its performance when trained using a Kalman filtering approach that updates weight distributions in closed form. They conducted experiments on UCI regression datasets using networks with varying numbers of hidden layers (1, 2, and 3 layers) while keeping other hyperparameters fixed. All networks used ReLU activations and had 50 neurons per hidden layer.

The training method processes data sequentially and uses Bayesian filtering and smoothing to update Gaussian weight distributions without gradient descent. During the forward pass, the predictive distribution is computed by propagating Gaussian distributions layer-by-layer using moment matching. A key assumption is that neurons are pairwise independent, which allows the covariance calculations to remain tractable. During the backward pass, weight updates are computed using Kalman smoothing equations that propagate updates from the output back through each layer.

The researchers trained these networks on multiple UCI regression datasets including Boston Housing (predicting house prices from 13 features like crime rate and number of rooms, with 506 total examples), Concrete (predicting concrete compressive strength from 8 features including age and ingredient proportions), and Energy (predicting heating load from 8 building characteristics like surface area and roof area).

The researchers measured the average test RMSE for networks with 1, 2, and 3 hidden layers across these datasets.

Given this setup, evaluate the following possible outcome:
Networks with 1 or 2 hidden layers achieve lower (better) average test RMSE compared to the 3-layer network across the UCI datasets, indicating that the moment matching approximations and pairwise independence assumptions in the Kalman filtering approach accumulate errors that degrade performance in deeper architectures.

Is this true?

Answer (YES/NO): NO